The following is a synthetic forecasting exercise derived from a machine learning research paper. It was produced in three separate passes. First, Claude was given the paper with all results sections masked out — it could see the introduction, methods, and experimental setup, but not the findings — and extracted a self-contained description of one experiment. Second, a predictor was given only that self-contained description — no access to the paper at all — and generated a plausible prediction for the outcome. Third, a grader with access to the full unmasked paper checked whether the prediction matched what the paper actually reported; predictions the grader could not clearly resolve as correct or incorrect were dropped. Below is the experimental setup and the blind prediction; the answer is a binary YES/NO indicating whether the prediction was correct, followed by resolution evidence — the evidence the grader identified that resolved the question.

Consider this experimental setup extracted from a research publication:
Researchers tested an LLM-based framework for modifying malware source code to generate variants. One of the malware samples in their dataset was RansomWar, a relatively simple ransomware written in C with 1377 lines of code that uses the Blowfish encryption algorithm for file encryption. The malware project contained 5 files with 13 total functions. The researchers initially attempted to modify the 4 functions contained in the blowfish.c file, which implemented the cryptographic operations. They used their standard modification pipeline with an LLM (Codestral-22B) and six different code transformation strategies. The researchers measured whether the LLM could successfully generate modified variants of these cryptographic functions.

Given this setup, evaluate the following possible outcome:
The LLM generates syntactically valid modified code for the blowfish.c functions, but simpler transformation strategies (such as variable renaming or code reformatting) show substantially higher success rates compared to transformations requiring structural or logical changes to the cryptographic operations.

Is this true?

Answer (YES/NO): NO